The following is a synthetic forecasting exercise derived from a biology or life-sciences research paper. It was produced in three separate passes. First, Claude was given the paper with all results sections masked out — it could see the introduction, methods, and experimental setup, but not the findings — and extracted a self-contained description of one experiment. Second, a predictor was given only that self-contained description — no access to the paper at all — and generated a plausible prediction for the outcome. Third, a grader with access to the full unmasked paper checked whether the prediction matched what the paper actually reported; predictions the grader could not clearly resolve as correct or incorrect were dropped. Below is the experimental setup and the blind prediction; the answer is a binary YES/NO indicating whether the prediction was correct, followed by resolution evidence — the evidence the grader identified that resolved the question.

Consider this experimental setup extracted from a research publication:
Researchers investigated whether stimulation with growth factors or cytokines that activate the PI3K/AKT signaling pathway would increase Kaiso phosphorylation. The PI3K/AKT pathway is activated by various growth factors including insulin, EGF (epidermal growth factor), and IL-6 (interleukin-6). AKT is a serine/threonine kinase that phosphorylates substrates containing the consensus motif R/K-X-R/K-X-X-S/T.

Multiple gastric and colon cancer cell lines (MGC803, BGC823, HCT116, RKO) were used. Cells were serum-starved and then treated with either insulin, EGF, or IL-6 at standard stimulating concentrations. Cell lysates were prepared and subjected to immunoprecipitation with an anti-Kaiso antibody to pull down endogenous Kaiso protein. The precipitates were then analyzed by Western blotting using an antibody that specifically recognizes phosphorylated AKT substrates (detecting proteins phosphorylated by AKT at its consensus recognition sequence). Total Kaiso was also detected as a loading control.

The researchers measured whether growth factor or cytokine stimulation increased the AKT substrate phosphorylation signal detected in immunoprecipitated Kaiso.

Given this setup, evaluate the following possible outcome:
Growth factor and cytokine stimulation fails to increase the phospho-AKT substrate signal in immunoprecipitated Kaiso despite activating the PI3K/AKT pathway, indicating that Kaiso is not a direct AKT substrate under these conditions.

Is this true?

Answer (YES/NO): NO